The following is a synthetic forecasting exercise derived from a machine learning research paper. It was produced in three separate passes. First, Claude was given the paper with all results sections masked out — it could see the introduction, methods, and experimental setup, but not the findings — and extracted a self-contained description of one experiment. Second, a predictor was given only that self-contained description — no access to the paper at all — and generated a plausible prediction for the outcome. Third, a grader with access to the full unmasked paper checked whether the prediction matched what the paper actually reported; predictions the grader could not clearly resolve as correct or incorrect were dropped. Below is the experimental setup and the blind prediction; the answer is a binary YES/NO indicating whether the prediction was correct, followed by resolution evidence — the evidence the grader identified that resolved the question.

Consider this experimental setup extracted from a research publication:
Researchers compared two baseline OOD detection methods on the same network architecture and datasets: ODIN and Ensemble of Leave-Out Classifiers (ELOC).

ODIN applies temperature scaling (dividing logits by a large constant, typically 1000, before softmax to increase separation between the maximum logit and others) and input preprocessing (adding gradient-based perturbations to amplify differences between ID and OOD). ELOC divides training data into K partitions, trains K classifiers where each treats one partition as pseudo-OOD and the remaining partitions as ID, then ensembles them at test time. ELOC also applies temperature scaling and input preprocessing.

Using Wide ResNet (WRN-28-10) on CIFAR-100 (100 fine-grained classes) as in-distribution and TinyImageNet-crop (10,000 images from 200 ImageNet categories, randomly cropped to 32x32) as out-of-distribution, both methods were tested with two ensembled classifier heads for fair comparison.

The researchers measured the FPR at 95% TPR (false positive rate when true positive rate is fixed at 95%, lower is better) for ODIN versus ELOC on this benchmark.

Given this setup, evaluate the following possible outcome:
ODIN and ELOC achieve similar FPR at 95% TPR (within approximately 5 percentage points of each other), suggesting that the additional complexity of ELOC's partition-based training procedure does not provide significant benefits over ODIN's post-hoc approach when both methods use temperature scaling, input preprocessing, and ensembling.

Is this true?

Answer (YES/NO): NO